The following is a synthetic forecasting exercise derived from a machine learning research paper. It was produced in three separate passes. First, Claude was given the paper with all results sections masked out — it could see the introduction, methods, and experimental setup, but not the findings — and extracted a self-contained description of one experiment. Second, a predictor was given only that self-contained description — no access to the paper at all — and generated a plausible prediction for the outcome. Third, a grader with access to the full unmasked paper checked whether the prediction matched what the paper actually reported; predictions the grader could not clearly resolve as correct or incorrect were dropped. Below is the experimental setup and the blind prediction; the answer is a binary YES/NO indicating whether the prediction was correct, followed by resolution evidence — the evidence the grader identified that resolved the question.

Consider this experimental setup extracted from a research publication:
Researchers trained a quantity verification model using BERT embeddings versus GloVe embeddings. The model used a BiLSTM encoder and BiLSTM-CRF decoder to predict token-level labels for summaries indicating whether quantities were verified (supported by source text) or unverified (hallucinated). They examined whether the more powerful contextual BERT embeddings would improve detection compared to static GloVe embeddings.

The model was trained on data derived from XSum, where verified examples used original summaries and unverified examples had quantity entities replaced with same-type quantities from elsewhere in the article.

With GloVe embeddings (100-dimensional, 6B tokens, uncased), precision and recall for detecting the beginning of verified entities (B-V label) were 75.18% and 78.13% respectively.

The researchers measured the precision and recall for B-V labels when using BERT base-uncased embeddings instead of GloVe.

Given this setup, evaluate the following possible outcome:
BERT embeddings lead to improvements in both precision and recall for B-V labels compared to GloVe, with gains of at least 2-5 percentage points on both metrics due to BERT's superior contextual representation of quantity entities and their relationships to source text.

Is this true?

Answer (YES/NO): NO